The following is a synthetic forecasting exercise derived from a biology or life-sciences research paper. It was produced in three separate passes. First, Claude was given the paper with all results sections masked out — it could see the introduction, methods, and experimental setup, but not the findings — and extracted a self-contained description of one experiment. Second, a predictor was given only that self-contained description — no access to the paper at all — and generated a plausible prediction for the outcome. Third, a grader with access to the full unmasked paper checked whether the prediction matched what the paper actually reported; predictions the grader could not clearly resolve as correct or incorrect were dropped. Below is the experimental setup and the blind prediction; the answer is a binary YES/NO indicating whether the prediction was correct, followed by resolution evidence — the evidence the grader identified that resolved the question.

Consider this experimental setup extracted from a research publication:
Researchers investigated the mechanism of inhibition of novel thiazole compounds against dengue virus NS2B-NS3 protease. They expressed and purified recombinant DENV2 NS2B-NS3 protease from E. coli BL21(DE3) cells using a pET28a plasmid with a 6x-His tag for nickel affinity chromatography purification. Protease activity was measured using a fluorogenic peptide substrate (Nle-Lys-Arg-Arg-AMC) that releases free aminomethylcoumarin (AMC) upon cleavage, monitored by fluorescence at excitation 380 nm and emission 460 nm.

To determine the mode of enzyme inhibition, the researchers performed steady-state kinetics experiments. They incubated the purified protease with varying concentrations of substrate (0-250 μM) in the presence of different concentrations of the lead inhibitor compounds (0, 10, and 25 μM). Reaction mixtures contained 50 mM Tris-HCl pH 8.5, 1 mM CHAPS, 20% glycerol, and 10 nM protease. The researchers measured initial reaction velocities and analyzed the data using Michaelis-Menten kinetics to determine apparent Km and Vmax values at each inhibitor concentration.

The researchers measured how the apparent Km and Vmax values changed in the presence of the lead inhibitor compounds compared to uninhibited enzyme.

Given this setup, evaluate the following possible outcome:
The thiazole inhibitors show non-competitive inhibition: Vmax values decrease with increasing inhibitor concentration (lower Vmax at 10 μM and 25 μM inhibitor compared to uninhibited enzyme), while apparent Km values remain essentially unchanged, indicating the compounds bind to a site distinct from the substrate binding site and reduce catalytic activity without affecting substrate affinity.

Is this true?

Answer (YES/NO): NO